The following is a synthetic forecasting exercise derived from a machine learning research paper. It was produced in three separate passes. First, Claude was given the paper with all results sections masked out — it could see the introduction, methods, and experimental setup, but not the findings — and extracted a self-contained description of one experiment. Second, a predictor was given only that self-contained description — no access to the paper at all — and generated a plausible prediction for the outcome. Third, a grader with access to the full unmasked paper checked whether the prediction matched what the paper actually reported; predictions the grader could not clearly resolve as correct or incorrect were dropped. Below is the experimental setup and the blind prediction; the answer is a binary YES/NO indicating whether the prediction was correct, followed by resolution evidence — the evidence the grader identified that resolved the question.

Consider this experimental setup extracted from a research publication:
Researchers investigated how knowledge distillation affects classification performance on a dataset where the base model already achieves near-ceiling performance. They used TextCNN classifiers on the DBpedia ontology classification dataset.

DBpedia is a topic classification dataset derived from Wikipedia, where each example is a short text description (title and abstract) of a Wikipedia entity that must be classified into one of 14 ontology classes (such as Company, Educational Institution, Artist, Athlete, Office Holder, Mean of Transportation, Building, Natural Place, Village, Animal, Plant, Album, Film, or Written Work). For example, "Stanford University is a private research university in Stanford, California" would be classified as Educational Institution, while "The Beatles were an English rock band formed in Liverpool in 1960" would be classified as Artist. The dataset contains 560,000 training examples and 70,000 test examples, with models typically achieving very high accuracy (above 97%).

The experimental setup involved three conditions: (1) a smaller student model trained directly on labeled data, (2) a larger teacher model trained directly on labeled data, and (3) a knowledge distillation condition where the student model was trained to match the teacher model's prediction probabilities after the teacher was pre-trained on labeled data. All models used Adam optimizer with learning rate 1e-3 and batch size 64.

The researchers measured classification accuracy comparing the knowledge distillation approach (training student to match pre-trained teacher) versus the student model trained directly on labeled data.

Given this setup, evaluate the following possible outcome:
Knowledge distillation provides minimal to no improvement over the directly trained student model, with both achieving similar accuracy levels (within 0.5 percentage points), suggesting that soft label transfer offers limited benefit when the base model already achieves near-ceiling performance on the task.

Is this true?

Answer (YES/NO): YES